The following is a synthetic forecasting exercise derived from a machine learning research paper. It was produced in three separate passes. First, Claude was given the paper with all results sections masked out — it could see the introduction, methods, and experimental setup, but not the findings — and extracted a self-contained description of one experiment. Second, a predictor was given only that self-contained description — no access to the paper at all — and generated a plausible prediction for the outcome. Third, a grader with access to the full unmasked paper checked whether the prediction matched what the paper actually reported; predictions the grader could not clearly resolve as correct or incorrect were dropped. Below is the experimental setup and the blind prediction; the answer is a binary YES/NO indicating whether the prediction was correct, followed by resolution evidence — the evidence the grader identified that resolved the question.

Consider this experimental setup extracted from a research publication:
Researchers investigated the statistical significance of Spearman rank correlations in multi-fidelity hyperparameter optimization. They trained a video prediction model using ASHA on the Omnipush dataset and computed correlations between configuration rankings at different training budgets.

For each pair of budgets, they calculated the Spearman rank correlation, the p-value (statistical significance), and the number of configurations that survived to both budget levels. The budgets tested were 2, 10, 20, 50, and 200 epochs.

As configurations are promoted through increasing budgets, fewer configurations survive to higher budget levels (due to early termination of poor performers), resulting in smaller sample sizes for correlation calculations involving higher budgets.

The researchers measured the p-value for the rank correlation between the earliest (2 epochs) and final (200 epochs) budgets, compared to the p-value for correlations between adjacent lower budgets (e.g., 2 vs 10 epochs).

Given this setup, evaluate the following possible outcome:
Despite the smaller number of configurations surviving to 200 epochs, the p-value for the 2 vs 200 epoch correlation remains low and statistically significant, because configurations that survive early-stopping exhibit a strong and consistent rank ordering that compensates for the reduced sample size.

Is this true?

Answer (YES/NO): NO